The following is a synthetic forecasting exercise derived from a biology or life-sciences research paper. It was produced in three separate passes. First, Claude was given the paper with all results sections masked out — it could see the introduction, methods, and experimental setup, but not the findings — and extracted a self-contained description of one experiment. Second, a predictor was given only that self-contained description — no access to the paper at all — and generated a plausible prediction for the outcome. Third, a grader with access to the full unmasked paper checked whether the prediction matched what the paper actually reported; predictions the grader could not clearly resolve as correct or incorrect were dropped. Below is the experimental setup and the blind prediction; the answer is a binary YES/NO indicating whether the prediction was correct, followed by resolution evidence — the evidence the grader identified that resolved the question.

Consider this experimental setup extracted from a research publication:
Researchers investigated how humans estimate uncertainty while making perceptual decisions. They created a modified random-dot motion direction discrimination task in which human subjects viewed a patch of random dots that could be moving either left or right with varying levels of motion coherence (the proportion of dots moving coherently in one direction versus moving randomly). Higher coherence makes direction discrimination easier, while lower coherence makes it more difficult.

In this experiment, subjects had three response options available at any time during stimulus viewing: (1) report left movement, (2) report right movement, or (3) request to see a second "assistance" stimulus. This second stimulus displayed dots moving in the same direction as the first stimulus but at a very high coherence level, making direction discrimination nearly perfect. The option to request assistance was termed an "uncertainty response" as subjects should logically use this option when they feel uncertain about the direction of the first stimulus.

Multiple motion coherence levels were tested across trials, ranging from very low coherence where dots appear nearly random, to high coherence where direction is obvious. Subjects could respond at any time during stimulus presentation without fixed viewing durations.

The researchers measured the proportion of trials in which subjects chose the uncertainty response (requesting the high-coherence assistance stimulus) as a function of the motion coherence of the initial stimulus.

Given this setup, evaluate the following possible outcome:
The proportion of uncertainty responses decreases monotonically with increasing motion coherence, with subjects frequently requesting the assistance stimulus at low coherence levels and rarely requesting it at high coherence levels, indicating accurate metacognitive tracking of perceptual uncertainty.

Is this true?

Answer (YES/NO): YES